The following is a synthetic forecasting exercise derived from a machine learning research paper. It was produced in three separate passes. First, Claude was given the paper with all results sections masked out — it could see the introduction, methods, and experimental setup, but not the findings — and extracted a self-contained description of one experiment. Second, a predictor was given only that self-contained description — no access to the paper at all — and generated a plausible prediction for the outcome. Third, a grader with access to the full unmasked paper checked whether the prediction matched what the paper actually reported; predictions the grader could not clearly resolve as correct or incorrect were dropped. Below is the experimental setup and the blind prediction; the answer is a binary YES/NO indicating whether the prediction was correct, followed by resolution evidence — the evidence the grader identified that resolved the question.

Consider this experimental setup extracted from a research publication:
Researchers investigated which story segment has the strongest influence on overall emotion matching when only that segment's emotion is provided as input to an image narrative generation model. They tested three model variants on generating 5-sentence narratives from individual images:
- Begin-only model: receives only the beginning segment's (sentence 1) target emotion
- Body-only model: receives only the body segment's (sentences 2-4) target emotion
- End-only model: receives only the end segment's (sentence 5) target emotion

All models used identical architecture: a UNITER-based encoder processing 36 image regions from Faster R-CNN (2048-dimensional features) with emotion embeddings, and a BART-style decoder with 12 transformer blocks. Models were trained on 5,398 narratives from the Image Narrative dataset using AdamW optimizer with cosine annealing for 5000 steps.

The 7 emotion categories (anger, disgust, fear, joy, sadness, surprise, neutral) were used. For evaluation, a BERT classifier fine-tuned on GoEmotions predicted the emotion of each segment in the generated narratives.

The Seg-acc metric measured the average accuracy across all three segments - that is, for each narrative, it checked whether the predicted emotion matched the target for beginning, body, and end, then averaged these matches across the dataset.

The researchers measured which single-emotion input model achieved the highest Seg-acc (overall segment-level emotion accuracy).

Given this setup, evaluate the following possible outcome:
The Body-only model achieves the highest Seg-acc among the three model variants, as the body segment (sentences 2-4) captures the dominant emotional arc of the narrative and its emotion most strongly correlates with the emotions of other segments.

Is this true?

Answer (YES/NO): YES